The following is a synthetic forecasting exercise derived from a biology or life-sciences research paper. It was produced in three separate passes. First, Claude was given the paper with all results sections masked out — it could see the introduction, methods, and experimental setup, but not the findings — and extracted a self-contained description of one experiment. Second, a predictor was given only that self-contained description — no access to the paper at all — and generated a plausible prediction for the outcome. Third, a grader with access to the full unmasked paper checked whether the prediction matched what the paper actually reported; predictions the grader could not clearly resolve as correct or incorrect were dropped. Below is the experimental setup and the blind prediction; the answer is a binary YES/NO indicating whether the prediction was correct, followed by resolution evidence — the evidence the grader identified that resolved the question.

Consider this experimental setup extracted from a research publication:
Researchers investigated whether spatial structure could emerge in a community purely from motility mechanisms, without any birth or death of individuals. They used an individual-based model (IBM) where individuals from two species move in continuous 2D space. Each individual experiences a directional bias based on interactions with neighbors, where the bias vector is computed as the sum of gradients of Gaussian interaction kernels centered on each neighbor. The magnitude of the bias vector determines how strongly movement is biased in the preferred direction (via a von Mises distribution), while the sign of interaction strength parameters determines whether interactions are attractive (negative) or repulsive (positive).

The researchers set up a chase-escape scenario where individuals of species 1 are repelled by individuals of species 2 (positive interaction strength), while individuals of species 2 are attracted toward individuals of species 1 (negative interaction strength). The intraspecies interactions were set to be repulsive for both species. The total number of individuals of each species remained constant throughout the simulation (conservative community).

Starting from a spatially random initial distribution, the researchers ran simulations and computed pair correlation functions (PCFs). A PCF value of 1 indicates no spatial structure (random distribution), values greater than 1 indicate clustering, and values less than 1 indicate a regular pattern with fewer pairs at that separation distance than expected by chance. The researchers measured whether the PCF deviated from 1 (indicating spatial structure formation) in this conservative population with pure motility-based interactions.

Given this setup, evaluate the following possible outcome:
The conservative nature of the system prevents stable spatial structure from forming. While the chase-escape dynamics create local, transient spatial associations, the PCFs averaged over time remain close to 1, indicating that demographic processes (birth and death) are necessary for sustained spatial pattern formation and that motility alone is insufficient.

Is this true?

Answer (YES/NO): NO